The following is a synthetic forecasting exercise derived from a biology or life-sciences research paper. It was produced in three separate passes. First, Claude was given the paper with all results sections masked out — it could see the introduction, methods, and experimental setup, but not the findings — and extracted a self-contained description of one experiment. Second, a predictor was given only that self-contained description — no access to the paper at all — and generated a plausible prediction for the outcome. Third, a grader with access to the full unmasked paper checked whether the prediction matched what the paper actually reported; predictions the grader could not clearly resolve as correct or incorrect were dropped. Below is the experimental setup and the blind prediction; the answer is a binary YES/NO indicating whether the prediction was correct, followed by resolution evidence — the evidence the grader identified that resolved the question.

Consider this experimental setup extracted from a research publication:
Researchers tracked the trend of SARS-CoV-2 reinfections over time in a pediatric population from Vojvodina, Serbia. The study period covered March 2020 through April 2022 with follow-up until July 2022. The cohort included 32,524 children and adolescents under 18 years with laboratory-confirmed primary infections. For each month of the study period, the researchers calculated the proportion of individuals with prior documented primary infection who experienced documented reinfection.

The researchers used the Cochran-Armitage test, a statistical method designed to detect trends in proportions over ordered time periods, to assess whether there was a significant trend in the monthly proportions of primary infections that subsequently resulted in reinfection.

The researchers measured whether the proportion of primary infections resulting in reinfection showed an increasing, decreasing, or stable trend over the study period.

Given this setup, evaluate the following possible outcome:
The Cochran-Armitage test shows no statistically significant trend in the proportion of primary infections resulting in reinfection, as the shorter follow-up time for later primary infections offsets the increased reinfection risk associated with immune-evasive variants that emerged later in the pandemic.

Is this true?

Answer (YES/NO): NO